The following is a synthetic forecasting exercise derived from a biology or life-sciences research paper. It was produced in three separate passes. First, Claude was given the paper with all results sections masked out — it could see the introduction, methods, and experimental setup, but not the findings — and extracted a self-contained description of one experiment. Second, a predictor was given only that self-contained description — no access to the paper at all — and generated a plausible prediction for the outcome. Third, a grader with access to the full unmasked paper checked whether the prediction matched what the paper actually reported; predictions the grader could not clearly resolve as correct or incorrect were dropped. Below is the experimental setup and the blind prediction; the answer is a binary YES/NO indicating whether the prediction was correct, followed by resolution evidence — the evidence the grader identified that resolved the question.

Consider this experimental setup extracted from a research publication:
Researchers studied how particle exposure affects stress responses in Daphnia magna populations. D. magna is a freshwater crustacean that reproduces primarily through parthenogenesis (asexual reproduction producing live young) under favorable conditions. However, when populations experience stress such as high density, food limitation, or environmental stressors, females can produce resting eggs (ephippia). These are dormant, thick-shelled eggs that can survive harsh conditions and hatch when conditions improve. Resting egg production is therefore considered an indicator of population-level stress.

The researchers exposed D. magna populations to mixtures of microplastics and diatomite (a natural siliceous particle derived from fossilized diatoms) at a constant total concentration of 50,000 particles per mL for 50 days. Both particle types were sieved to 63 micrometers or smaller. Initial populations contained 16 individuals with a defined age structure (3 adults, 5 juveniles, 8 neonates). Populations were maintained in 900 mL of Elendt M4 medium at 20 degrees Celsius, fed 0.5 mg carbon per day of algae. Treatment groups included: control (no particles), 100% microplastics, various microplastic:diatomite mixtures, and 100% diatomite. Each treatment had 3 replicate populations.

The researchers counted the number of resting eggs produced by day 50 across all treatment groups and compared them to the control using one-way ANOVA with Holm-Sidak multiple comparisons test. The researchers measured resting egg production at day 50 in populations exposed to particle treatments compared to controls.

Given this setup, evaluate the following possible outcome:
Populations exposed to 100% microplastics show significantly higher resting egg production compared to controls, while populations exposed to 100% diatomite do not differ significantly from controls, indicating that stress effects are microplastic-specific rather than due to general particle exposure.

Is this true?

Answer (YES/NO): NO